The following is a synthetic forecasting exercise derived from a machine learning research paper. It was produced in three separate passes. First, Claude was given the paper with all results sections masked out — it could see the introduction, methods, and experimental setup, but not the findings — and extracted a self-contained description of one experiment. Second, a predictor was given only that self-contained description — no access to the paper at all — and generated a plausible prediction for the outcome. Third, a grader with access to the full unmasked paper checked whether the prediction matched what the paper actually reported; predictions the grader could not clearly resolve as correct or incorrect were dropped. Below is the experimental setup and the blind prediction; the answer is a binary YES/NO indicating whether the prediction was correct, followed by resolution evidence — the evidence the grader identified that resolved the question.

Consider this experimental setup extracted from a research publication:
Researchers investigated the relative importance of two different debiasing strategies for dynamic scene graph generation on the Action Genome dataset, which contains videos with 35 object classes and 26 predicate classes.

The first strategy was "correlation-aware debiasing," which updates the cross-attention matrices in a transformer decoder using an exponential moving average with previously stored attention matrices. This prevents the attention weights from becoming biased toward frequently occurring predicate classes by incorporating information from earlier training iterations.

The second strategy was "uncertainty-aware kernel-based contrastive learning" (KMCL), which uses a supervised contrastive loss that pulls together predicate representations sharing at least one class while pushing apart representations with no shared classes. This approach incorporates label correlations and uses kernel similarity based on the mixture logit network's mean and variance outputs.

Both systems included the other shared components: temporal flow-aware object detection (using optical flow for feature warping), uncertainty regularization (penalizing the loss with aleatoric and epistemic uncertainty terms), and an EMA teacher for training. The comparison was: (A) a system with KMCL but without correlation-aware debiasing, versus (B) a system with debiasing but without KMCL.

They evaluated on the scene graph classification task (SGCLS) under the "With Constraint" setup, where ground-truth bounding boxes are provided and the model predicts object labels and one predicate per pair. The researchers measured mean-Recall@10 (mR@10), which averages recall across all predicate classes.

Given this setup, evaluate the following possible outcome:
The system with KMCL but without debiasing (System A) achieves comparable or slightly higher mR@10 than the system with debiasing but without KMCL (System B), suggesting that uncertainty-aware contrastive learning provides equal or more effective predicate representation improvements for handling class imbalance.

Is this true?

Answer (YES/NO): YES